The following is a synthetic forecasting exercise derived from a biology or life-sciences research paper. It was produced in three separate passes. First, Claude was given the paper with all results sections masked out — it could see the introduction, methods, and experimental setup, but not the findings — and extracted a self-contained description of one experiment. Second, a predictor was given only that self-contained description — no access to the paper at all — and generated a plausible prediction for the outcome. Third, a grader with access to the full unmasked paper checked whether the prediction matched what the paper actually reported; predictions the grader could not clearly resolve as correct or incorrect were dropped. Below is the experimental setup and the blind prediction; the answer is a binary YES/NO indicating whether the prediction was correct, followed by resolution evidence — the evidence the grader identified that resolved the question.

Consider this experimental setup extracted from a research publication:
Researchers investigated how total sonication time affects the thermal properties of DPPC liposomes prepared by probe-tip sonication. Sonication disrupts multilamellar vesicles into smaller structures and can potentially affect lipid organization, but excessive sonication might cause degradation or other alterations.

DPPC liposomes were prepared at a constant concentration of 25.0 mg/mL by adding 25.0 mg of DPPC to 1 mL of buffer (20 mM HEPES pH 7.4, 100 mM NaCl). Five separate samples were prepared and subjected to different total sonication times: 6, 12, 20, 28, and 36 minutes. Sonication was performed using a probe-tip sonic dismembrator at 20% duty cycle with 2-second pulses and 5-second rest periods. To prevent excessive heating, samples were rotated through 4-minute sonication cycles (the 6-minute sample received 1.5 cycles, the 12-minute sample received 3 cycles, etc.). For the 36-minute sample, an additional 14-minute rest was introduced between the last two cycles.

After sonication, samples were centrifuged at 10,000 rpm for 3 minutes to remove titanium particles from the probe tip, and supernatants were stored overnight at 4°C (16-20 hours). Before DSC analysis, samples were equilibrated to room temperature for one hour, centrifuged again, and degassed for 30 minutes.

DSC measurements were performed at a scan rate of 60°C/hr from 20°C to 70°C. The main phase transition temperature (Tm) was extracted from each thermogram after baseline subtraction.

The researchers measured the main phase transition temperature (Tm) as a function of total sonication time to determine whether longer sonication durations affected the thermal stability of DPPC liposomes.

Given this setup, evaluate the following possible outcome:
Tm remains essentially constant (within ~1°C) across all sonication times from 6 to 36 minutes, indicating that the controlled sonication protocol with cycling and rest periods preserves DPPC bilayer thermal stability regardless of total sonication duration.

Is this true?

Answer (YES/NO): NO